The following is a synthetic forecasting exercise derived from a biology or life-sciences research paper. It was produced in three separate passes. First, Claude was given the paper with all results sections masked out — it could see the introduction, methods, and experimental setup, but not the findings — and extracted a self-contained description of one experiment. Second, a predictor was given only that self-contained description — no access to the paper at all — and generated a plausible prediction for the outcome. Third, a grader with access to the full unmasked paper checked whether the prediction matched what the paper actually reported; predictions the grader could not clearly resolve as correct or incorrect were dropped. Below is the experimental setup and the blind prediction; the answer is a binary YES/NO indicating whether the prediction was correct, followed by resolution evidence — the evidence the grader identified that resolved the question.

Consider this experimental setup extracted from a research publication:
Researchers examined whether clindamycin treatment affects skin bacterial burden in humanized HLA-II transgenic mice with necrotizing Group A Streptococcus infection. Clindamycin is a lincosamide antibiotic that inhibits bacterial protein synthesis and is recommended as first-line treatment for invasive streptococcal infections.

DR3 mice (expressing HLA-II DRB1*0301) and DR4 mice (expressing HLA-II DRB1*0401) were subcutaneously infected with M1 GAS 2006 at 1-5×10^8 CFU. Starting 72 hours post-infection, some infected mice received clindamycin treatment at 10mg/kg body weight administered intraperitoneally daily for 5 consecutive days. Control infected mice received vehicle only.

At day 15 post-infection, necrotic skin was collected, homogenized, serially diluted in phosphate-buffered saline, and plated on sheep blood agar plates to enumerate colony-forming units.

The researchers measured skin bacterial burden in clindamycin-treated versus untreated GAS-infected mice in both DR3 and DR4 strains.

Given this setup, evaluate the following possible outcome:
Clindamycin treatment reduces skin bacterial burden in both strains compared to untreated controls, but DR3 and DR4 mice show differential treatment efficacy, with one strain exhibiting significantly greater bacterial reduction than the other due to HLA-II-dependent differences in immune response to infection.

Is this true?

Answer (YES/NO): NO